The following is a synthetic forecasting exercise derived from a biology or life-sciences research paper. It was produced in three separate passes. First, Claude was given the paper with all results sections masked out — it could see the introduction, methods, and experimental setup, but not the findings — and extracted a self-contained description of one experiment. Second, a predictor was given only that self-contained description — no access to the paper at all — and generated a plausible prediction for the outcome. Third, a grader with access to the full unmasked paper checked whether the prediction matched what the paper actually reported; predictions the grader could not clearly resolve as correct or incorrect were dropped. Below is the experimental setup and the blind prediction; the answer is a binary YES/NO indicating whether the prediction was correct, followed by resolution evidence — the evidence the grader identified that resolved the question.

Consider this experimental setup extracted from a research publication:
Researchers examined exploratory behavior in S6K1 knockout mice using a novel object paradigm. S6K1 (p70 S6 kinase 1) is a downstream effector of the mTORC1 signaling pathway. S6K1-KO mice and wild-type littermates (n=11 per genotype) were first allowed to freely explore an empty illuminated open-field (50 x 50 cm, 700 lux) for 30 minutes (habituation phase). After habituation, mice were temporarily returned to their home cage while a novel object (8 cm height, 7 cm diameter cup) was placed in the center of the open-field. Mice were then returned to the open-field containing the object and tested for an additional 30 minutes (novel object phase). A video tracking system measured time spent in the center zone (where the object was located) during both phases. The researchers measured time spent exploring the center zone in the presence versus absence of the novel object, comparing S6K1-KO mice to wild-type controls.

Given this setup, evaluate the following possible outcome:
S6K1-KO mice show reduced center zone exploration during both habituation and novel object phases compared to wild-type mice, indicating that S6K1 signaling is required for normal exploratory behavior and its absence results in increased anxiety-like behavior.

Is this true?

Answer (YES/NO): NO